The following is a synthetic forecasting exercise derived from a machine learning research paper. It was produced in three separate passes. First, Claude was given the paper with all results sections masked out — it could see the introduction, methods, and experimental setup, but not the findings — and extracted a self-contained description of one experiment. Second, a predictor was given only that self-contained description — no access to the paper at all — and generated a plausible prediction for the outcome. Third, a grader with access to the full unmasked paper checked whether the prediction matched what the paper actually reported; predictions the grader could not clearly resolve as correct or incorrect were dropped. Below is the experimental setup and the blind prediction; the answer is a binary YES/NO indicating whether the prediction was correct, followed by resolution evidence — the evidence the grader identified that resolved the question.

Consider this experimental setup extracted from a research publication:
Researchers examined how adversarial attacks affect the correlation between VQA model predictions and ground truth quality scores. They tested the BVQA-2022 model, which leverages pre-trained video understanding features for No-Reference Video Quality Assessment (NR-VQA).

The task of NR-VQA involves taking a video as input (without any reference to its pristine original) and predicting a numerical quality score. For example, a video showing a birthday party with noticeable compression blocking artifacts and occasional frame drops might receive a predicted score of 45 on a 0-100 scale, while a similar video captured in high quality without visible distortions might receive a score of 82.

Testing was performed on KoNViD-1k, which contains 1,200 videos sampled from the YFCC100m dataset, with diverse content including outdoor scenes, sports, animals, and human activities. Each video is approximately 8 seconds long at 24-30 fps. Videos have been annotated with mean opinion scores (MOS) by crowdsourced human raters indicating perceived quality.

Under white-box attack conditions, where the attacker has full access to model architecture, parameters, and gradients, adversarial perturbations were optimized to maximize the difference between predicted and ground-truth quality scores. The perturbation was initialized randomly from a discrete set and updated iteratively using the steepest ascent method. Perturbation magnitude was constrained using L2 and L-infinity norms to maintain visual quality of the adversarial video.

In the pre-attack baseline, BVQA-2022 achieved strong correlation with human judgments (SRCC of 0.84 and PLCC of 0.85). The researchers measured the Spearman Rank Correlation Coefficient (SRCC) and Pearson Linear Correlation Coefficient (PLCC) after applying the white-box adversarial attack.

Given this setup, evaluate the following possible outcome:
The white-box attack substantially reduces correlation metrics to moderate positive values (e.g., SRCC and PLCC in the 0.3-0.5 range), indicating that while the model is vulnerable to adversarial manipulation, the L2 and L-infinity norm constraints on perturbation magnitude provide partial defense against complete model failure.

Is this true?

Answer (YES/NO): NO